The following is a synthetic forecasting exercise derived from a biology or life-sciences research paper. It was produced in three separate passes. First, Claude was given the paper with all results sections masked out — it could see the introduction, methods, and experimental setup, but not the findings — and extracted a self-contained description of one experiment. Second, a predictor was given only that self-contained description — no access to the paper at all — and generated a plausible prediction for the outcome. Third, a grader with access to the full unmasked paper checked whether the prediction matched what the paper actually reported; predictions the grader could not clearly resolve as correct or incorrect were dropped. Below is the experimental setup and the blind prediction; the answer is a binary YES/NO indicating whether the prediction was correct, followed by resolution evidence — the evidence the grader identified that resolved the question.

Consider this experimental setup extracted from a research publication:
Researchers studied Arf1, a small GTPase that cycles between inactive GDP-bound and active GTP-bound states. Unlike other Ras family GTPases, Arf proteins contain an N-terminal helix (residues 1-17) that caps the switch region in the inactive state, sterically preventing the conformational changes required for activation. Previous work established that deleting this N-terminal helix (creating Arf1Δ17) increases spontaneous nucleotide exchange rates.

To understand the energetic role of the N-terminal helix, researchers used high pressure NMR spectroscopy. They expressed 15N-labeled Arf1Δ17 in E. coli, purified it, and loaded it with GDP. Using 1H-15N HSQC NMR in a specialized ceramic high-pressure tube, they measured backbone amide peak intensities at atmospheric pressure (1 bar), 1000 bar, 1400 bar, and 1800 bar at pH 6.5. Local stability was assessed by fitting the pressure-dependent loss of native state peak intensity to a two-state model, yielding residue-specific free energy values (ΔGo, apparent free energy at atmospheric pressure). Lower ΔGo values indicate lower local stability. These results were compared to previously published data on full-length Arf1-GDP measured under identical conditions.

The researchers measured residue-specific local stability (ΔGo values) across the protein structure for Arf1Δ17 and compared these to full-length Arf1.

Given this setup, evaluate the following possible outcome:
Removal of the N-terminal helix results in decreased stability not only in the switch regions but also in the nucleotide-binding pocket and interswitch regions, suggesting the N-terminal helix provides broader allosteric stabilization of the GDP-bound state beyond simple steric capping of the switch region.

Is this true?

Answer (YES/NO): NO